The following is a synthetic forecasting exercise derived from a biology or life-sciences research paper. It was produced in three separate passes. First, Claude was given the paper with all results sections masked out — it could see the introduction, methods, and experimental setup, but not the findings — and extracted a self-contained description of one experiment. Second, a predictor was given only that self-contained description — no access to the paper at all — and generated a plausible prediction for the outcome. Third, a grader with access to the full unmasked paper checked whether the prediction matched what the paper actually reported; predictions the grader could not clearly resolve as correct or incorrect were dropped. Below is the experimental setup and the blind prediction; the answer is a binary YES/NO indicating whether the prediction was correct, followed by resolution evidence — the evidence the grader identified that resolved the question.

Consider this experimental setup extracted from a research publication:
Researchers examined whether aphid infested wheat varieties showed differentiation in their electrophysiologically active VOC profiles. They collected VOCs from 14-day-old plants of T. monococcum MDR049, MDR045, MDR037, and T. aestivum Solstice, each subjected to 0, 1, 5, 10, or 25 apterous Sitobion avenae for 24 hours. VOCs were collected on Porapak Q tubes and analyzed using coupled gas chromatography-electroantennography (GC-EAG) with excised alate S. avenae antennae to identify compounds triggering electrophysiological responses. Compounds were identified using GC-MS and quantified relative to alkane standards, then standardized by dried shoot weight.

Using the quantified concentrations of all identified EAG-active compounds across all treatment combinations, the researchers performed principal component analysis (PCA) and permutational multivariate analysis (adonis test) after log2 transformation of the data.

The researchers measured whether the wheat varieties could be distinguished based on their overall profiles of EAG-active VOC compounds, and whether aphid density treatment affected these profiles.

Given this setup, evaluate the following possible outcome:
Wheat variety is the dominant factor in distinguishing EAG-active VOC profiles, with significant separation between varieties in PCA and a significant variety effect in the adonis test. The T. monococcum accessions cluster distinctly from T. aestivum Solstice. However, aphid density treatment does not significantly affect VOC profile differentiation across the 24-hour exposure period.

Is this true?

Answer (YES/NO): NO